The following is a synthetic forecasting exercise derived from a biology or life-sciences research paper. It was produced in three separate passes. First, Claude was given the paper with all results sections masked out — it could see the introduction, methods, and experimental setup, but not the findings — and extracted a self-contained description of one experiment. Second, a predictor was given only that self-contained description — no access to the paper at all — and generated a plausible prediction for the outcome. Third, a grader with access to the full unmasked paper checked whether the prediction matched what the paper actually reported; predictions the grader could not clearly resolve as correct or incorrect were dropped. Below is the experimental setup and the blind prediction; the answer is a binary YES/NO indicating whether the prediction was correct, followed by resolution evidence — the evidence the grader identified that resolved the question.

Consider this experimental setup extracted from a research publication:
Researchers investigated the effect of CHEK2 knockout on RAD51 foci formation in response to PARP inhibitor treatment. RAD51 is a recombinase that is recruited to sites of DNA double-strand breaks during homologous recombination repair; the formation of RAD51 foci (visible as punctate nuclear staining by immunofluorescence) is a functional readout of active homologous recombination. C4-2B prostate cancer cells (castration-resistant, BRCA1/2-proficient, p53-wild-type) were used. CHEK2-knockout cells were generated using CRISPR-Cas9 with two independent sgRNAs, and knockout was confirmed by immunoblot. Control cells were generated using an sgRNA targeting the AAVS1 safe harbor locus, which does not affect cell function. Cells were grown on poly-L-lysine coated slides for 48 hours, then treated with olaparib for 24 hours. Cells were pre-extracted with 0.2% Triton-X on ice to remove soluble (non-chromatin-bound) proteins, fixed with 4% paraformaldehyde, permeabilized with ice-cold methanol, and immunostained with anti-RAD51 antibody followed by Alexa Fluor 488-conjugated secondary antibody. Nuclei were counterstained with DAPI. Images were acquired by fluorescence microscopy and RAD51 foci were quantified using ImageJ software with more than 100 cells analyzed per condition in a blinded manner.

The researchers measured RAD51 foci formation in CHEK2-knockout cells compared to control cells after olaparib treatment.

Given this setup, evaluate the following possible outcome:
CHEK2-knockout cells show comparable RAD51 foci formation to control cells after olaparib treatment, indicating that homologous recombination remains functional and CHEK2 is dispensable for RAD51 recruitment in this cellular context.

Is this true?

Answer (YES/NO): NO